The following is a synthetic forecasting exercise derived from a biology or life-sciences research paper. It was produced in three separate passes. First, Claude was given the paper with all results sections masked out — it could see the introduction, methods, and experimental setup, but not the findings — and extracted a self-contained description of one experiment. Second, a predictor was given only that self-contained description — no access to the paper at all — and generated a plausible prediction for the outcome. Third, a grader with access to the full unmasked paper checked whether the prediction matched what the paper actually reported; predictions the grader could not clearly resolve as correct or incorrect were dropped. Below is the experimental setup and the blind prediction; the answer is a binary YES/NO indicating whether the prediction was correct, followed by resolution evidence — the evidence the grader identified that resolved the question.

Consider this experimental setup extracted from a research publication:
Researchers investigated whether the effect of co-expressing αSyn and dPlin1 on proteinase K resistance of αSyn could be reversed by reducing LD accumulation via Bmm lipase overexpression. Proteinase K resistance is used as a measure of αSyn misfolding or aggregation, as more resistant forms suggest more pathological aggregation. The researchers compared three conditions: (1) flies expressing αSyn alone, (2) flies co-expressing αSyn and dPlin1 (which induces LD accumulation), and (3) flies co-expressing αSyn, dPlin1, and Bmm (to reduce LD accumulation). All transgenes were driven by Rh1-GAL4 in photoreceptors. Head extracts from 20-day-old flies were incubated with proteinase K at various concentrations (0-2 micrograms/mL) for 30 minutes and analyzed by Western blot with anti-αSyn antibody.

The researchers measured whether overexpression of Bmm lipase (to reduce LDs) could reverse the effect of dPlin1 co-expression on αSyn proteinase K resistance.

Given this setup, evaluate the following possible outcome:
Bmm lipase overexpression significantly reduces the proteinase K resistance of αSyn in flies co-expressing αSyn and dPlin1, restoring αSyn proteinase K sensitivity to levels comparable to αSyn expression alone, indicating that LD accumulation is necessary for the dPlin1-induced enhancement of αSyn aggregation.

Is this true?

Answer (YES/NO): NO